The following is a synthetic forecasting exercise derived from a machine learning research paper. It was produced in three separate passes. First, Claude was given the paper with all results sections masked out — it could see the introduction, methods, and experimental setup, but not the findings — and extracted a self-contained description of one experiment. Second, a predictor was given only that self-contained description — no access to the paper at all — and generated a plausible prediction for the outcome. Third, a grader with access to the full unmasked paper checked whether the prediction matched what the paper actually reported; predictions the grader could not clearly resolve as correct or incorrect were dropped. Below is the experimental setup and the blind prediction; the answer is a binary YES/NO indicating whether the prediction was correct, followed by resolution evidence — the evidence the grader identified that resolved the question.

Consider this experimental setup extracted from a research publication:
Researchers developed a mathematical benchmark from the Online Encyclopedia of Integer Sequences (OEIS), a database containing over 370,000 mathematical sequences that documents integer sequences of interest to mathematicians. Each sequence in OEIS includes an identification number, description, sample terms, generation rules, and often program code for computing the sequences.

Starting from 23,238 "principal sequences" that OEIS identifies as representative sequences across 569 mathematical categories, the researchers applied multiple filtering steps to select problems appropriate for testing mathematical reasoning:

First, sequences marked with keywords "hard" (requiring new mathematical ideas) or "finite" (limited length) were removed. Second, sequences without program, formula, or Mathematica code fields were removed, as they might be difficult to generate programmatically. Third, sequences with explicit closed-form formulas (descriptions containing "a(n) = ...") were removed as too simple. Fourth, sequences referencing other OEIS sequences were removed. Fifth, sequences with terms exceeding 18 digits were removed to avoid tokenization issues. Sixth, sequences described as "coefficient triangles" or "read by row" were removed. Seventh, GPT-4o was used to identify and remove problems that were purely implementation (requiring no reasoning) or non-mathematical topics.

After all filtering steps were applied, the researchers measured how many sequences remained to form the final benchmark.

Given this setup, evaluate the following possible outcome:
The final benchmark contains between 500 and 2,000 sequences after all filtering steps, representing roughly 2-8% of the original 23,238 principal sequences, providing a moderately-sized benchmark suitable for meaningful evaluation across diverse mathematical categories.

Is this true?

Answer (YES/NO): YES